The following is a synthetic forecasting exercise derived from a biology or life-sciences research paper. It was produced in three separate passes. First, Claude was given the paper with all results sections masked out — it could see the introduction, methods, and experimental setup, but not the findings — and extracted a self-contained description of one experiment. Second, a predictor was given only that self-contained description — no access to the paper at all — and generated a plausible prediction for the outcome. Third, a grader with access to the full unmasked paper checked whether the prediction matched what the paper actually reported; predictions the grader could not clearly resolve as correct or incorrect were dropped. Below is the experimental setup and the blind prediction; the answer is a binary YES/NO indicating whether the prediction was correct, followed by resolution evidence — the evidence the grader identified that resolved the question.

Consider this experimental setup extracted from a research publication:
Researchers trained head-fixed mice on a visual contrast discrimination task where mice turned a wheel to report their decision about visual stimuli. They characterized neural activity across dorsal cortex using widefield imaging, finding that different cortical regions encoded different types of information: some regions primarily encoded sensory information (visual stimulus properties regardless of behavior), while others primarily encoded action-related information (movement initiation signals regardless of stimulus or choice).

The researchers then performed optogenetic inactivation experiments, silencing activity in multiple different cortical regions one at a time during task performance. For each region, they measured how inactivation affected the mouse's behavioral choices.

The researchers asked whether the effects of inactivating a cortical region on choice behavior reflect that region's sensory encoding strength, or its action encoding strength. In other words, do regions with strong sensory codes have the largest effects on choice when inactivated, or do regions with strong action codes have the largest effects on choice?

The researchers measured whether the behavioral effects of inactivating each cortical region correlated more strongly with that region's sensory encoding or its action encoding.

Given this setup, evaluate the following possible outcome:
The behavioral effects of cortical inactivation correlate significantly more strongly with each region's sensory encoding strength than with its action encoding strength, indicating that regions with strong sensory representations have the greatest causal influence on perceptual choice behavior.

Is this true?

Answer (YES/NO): YES